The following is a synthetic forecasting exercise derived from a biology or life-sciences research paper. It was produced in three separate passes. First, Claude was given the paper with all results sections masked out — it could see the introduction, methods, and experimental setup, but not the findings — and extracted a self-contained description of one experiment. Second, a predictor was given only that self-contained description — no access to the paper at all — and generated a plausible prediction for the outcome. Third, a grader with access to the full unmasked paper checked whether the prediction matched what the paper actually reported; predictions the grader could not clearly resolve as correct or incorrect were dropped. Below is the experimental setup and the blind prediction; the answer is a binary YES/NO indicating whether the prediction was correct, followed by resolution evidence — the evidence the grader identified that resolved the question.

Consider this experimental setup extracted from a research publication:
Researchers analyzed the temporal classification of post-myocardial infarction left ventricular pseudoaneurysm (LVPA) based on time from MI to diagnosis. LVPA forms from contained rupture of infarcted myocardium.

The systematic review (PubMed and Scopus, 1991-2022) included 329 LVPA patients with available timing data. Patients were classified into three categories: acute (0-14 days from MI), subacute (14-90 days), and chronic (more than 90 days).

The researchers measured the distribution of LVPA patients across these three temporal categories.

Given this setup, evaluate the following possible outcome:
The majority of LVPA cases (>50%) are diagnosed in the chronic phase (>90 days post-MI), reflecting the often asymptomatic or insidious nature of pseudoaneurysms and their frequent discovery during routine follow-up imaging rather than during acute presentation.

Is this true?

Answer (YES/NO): NO